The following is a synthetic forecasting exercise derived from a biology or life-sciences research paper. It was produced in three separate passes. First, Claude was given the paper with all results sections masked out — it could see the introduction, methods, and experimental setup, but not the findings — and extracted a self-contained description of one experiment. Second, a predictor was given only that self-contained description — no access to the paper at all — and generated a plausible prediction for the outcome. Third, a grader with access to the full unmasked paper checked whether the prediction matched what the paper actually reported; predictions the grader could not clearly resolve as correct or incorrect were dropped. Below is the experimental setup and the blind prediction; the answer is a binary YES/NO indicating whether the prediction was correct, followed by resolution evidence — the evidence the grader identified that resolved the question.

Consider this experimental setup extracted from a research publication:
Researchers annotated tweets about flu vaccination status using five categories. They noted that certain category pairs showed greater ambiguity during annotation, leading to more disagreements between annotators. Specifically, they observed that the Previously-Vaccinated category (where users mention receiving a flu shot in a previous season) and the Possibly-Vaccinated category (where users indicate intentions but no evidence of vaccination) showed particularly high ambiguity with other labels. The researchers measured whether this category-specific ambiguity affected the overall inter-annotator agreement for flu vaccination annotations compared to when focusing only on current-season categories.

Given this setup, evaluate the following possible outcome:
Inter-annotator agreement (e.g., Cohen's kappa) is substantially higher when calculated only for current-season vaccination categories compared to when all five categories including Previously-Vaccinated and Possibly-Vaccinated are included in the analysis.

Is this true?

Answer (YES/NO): NO